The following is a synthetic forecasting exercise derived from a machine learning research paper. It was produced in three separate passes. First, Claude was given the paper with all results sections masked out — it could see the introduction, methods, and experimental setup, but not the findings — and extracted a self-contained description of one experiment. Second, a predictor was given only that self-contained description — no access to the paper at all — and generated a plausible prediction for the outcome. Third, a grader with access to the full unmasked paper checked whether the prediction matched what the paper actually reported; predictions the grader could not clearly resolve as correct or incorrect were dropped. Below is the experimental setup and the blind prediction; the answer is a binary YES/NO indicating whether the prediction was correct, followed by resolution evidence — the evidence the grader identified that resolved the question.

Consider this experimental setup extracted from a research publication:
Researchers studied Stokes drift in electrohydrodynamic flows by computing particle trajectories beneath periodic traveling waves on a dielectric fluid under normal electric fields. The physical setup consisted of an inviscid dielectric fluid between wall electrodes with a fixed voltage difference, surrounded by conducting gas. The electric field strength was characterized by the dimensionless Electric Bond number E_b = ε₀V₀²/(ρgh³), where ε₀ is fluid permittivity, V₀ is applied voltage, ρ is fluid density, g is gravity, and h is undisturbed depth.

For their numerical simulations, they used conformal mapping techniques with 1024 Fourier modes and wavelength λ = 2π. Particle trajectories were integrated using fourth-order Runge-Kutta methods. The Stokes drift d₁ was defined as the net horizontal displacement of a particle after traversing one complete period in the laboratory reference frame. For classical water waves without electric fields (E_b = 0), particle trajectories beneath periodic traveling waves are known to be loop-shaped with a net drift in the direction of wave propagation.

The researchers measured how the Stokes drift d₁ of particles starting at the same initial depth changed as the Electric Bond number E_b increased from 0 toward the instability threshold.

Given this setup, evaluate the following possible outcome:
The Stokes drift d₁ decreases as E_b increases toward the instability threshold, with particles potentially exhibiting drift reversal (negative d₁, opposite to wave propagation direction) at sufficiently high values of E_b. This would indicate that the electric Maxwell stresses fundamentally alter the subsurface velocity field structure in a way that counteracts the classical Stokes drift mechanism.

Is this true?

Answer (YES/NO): NO